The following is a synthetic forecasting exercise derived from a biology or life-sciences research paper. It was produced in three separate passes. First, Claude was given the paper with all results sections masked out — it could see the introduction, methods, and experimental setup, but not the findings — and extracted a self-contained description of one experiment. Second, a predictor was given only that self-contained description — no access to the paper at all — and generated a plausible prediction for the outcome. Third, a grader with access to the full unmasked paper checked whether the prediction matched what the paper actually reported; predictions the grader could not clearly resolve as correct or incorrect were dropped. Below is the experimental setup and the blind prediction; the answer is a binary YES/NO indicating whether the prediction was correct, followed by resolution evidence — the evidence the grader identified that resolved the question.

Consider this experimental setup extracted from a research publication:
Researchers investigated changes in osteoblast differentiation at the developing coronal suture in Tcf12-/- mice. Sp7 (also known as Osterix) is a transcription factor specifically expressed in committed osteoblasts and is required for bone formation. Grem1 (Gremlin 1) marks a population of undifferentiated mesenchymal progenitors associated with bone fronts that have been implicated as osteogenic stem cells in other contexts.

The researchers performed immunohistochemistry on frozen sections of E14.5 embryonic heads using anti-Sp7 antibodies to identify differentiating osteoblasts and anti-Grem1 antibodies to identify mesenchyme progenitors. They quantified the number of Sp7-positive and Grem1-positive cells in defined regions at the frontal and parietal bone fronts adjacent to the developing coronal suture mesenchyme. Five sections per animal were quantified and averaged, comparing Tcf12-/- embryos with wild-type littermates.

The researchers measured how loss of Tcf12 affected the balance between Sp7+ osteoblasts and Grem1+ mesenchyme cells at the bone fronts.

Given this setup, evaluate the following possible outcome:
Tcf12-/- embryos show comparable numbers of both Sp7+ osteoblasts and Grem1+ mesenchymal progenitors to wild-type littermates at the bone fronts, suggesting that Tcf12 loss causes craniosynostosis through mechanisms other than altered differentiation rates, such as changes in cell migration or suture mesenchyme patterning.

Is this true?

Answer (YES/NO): NO